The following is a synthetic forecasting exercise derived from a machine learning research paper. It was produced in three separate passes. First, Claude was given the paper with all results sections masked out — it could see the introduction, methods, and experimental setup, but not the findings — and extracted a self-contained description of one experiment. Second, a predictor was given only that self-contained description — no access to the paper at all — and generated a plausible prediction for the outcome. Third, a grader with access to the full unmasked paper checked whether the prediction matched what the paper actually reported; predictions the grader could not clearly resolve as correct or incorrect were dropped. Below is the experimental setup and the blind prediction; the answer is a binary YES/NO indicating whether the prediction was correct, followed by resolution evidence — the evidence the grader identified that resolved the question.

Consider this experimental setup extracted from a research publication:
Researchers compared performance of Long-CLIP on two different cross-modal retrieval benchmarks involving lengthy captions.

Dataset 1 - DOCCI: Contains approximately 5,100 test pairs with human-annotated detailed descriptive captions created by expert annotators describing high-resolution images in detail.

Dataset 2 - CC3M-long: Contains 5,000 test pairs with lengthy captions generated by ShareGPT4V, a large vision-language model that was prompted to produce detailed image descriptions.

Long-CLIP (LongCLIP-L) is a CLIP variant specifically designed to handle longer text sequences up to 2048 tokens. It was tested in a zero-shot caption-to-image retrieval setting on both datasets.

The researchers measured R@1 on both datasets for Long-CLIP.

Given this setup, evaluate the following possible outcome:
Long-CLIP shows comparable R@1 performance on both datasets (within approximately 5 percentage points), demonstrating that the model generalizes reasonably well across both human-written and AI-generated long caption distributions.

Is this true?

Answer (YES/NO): NO